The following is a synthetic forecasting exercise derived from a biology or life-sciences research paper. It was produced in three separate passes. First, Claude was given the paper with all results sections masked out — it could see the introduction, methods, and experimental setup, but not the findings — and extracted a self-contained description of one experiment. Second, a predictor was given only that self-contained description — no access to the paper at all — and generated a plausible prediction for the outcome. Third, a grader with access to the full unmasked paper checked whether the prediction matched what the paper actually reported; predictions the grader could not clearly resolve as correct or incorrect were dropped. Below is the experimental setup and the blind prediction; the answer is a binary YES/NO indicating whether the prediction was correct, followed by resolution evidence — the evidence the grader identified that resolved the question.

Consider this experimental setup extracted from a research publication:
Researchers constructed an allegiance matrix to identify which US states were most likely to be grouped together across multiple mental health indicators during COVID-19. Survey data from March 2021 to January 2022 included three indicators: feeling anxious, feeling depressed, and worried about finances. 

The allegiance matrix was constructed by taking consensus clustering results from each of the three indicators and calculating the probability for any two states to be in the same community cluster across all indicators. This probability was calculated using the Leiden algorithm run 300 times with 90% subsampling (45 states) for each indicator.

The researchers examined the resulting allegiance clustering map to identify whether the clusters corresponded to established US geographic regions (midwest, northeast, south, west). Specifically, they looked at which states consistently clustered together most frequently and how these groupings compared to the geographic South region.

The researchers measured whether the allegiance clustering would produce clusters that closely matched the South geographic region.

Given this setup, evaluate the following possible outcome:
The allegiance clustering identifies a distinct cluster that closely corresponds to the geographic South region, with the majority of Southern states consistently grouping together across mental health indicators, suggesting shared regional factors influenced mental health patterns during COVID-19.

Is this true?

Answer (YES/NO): YES